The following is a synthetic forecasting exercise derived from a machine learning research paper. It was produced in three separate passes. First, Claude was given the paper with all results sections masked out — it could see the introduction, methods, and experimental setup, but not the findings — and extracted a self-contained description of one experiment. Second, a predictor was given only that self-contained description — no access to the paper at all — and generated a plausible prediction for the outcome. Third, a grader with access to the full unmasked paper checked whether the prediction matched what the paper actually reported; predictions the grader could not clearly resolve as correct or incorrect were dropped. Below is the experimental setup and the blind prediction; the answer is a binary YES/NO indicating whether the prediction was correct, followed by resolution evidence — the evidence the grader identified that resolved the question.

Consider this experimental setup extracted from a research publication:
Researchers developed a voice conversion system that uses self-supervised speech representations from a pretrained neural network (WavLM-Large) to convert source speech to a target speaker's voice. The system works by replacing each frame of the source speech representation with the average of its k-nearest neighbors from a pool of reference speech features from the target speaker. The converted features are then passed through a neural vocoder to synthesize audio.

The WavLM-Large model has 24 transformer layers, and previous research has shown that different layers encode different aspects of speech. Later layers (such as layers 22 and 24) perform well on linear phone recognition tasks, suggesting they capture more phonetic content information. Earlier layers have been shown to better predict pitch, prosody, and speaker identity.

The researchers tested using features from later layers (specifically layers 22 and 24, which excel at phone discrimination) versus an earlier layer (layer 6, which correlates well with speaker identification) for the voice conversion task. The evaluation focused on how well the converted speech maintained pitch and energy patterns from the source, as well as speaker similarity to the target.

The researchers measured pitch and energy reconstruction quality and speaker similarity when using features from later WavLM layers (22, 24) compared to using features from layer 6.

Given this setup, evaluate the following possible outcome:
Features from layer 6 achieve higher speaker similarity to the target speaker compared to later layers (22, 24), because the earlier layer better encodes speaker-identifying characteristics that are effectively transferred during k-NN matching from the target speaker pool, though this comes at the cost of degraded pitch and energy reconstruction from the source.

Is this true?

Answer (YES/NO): NO